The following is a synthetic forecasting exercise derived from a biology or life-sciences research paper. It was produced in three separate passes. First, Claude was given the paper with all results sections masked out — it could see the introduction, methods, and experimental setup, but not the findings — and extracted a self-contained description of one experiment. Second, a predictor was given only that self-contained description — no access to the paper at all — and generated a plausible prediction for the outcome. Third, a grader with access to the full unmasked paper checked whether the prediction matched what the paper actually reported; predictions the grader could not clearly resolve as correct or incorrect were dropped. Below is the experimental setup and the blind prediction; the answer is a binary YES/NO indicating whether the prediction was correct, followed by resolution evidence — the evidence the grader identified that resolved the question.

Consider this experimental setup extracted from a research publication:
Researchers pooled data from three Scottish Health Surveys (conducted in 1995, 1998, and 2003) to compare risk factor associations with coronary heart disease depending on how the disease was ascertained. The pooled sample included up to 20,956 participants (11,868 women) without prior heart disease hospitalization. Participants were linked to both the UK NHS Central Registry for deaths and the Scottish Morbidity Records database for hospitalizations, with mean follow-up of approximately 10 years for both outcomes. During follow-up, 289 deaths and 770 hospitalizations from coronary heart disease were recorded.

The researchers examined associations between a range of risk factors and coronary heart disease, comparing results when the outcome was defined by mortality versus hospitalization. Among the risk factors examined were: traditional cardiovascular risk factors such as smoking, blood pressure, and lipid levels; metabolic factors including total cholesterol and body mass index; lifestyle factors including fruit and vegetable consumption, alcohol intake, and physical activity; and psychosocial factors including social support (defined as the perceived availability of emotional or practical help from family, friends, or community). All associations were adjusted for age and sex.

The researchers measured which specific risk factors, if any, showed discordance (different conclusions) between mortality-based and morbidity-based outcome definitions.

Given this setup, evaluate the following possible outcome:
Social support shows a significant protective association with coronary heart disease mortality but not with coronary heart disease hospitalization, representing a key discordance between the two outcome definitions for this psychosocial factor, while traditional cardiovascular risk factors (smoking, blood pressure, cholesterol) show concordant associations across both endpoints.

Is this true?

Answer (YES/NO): NO